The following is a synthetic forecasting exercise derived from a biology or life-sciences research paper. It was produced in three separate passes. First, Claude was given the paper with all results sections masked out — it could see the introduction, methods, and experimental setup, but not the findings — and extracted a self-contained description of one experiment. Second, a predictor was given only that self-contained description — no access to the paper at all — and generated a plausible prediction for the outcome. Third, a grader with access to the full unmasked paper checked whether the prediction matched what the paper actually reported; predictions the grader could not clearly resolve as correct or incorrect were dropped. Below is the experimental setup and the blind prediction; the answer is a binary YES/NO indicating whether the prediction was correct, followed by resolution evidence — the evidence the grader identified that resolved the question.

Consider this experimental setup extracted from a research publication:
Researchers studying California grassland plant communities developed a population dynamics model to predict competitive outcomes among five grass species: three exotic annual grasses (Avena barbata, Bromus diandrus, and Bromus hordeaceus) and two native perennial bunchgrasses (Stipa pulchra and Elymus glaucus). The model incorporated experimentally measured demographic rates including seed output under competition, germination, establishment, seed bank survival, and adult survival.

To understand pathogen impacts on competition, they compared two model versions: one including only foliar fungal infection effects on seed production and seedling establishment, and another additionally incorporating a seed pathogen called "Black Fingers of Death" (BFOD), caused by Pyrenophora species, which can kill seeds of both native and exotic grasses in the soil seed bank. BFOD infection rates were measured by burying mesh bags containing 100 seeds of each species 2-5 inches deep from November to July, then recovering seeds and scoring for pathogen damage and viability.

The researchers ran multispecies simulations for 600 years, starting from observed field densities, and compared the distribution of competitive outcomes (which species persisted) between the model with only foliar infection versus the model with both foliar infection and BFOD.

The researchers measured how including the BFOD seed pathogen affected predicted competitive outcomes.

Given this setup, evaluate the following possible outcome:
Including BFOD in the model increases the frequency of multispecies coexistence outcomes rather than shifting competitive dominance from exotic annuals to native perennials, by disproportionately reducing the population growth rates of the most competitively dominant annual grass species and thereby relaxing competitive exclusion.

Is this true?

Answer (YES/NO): NO